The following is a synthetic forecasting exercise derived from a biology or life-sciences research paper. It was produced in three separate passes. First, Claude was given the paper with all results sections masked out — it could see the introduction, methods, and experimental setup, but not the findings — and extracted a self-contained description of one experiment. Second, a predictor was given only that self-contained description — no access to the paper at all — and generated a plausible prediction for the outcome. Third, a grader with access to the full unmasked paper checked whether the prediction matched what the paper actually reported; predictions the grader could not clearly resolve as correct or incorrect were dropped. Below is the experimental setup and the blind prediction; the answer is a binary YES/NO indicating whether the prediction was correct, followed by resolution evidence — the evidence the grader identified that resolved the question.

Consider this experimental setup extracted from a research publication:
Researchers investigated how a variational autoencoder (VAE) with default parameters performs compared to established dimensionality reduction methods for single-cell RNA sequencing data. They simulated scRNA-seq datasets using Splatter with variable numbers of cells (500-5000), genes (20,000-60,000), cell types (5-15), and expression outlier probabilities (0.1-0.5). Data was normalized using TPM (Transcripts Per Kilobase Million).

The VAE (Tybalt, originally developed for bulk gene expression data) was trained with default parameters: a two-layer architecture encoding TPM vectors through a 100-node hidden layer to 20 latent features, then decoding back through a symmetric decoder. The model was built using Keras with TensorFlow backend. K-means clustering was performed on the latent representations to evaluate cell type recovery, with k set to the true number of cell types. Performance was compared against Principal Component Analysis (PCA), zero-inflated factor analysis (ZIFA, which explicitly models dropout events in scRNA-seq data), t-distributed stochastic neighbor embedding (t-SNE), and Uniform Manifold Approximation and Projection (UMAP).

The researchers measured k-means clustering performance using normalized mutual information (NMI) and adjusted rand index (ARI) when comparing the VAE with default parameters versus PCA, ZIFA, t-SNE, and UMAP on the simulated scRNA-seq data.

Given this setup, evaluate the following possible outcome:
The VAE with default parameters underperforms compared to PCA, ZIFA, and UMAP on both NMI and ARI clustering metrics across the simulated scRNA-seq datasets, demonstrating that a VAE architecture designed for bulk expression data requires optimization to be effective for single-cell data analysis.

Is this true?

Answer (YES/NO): NO